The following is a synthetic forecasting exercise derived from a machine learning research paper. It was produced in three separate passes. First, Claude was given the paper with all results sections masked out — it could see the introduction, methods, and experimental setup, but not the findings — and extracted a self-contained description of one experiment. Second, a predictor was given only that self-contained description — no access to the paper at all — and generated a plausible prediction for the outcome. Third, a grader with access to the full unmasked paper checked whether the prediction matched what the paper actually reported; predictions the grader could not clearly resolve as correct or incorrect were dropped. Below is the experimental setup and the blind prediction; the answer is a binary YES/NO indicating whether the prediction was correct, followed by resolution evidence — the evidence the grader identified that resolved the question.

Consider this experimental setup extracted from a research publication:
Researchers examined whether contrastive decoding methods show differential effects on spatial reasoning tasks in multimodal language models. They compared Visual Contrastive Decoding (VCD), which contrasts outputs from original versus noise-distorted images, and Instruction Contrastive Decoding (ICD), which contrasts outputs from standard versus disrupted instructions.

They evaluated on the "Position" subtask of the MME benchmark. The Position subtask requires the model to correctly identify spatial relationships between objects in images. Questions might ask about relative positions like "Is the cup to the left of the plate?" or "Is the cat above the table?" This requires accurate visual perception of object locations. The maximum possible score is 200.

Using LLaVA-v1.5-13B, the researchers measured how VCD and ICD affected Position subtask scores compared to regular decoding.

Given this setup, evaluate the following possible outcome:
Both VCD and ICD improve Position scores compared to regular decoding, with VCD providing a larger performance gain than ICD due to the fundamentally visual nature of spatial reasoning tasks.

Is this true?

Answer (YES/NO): NO